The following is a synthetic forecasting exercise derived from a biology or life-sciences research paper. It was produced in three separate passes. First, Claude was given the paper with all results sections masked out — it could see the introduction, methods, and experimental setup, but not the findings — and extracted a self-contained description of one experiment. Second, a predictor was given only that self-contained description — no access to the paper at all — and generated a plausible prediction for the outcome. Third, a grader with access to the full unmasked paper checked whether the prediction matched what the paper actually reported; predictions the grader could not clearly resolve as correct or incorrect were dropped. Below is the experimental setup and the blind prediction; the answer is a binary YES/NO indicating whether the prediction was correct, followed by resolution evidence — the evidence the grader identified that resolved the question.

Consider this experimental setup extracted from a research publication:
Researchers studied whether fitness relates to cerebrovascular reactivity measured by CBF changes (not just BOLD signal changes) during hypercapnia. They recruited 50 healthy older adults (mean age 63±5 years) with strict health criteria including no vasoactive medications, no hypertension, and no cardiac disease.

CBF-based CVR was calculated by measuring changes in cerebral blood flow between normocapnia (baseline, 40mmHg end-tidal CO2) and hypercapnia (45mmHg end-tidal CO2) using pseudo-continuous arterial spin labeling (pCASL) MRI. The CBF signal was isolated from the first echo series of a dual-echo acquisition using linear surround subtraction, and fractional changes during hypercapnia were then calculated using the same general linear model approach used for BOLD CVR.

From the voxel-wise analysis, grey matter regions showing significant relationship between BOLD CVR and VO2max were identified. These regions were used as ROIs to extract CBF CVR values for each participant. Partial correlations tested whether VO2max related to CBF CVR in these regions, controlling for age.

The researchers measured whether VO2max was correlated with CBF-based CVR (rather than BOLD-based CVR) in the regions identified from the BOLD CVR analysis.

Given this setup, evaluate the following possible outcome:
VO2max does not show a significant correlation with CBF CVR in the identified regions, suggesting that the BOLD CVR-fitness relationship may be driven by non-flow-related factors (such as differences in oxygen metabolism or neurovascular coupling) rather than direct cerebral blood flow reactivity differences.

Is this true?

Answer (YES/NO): NO